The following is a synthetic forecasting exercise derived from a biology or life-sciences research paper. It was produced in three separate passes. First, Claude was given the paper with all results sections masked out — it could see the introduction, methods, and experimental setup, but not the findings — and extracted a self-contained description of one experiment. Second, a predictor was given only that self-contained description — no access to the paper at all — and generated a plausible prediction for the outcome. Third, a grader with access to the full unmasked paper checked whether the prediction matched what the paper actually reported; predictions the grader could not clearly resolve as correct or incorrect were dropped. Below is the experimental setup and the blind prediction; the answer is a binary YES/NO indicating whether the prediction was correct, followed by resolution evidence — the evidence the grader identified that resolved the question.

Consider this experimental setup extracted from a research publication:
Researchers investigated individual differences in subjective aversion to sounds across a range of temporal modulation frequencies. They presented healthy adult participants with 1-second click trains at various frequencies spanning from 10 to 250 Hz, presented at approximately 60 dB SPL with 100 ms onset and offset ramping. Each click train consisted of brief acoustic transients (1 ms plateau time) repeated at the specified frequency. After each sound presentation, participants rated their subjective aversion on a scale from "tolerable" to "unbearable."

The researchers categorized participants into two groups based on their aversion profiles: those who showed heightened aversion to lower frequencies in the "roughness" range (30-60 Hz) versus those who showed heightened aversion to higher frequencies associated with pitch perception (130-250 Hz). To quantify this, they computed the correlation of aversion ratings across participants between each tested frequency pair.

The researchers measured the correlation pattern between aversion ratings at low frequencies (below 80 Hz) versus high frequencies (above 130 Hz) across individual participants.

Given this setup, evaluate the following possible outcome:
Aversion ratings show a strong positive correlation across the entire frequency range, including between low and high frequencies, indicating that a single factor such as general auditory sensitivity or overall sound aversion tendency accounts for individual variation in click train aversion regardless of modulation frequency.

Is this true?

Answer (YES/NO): NO